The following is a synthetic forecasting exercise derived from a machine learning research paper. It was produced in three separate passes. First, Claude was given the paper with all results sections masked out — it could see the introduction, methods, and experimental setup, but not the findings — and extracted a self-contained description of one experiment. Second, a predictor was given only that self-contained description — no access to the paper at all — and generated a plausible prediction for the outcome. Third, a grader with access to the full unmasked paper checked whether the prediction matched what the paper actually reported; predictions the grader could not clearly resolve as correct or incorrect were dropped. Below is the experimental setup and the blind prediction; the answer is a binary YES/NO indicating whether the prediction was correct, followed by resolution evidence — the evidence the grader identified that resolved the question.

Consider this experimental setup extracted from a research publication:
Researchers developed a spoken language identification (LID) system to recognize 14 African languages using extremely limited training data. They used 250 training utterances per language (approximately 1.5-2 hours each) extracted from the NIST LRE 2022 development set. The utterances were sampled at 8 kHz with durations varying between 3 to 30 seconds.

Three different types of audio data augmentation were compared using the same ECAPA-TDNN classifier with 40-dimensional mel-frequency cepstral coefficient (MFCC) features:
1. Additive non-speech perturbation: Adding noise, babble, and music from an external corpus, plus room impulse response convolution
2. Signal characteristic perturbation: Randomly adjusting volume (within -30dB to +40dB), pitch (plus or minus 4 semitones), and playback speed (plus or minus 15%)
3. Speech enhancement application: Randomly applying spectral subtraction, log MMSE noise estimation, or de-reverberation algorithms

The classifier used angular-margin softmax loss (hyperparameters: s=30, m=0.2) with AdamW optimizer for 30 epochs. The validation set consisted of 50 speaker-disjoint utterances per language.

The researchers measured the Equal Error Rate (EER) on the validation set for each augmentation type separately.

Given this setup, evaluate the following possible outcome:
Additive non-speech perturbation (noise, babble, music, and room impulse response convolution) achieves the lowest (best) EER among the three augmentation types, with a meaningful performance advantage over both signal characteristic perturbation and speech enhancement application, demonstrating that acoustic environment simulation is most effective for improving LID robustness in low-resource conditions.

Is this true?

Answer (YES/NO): NO